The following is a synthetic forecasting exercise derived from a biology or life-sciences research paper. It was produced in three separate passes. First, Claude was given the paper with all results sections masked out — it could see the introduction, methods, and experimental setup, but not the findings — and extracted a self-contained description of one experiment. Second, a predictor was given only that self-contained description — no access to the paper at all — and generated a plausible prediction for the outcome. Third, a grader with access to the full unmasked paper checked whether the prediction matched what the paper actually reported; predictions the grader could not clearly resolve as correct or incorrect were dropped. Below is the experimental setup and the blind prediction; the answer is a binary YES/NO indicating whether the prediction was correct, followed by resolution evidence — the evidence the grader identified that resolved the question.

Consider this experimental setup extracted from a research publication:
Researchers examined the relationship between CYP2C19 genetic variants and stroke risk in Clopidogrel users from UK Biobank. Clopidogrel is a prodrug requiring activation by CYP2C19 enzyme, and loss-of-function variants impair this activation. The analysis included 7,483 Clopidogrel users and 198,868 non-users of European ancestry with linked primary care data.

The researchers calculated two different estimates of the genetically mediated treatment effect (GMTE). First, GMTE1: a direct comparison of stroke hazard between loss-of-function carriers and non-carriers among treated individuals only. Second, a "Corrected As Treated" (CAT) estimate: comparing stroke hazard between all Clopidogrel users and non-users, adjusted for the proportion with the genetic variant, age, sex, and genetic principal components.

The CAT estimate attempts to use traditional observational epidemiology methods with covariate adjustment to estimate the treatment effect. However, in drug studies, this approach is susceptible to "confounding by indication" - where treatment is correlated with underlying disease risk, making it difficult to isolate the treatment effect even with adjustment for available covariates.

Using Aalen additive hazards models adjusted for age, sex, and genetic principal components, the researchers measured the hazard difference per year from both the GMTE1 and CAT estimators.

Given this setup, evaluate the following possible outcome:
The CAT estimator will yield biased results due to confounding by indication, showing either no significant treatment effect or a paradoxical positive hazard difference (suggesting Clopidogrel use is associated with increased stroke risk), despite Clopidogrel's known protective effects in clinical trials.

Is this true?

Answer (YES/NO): YES